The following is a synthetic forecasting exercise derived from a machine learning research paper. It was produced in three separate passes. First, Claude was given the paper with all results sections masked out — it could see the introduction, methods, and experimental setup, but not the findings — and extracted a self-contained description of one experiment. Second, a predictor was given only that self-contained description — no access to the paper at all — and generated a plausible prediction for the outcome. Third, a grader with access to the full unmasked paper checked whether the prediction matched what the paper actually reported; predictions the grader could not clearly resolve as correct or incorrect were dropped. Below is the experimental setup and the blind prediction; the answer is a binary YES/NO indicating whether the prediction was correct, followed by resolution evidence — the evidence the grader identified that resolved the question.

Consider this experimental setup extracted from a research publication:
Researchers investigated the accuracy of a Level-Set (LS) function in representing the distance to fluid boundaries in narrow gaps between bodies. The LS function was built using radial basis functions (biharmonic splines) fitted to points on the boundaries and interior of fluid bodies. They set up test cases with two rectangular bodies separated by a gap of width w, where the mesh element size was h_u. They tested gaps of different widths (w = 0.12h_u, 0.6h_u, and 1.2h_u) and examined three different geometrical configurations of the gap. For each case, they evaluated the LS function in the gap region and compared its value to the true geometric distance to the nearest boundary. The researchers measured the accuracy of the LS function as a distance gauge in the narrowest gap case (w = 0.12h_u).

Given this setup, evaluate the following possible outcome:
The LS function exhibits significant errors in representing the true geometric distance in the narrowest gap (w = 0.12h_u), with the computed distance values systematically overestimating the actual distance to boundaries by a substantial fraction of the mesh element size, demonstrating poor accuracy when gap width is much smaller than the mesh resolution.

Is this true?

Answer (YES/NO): NO